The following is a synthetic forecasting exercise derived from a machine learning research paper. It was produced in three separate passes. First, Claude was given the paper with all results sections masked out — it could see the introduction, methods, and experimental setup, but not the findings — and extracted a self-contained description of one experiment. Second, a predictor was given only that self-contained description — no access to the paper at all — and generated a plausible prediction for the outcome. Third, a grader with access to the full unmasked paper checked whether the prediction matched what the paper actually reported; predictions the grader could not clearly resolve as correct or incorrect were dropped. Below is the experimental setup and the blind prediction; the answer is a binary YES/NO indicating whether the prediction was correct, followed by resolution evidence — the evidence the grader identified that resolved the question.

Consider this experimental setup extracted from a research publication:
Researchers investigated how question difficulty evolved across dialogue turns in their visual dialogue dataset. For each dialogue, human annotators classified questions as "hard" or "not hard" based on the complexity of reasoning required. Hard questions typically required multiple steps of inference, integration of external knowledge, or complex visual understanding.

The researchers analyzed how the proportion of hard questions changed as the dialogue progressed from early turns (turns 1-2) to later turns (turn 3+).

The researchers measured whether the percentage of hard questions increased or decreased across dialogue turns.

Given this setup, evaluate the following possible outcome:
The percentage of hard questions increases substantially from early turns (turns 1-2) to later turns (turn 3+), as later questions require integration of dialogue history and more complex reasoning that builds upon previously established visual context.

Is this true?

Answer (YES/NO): NO